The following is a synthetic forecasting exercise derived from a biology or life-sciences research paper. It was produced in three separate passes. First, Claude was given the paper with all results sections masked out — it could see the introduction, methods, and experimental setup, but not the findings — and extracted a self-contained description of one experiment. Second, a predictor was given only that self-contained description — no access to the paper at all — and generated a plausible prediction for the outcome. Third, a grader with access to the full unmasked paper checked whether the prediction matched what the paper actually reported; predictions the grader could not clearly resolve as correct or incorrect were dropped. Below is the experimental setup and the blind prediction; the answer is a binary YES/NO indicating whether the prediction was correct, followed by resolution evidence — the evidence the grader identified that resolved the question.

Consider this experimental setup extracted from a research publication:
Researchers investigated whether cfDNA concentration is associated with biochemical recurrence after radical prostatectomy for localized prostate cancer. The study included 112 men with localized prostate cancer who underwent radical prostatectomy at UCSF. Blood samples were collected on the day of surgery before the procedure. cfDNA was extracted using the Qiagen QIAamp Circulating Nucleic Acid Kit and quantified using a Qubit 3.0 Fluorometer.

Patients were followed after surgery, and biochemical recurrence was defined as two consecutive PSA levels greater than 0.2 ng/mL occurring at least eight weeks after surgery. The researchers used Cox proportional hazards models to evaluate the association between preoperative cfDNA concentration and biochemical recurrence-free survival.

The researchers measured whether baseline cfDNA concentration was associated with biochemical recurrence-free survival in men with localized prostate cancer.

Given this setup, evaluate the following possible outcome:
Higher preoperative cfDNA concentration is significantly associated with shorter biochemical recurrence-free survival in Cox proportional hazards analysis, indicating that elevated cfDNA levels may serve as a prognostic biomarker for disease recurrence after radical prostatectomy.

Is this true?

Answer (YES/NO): NO